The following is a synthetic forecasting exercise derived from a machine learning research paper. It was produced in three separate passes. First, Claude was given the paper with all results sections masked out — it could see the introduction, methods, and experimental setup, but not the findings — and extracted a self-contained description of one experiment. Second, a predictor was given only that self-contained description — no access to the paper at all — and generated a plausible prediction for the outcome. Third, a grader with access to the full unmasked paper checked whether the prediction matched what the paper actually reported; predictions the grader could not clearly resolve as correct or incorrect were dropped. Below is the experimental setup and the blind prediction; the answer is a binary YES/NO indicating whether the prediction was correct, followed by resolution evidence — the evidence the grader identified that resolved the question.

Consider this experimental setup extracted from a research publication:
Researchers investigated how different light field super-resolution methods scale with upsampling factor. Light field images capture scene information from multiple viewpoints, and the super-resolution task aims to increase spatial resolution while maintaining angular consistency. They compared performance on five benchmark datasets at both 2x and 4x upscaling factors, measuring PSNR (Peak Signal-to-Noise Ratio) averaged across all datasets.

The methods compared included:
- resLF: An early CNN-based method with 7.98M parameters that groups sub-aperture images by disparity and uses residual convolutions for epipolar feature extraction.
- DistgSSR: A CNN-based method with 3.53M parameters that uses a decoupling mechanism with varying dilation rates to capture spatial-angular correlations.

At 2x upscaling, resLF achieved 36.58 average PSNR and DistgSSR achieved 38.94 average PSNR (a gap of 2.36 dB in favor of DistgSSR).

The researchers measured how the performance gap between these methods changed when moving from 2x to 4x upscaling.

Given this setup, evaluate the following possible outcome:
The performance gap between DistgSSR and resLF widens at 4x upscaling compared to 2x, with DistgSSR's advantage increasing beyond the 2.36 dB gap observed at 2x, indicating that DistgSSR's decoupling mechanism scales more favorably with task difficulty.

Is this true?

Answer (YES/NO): NO